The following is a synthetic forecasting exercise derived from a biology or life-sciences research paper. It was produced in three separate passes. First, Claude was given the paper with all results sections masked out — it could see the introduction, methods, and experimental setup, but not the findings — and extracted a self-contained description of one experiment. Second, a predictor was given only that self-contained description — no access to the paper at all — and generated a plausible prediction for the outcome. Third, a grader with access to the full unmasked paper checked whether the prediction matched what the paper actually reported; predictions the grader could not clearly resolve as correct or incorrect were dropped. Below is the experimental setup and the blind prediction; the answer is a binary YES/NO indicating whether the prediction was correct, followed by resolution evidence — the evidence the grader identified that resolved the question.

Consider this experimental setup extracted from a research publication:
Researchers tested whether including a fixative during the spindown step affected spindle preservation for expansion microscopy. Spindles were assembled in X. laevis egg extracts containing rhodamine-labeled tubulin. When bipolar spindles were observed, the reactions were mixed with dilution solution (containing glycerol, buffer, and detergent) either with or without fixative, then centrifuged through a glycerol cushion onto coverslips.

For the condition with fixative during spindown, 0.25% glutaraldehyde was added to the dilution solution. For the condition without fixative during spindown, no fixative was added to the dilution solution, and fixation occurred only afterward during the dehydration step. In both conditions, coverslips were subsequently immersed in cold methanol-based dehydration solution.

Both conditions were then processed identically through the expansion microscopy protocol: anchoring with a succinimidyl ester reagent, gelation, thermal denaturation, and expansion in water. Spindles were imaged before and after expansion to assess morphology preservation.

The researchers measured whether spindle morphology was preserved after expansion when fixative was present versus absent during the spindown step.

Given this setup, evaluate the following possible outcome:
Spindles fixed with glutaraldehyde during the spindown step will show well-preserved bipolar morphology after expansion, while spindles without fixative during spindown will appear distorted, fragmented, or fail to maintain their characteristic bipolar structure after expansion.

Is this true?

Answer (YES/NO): NO